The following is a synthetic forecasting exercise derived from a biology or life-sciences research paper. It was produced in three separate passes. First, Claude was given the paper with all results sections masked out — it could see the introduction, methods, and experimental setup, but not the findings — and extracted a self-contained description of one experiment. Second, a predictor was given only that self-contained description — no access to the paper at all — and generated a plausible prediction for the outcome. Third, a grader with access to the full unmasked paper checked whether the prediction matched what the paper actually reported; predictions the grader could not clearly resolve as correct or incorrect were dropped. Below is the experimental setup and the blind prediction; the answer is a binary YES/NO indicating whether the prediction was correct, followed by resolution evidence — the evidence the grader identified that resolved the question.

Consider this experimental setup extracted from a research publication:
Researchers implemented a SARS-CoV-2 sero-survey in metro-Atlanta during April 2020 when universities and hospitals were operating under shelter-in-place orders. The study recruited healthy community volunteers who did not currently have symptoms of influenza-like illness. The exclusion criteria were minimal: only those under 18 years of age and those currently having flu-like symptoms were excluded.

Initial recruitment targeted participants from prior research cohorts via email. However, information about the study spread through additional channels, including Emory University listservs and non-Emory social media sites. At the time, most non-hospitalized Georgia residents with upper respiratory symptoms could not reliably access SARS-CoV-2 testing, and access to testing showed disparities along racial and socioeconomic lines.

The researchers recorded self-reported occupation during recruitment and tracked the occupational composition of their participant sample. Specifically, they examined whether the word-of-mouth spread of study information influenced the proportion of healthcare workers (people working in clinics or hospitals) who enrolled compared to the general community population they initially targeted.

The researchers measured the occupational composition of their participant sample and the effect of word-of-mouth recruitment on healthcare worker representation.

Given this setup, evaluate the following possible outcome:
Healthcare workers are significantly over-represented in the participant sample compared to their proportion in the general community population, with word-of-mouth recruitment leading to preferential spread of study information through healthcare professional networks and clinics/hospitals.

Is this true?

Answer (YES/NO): YES